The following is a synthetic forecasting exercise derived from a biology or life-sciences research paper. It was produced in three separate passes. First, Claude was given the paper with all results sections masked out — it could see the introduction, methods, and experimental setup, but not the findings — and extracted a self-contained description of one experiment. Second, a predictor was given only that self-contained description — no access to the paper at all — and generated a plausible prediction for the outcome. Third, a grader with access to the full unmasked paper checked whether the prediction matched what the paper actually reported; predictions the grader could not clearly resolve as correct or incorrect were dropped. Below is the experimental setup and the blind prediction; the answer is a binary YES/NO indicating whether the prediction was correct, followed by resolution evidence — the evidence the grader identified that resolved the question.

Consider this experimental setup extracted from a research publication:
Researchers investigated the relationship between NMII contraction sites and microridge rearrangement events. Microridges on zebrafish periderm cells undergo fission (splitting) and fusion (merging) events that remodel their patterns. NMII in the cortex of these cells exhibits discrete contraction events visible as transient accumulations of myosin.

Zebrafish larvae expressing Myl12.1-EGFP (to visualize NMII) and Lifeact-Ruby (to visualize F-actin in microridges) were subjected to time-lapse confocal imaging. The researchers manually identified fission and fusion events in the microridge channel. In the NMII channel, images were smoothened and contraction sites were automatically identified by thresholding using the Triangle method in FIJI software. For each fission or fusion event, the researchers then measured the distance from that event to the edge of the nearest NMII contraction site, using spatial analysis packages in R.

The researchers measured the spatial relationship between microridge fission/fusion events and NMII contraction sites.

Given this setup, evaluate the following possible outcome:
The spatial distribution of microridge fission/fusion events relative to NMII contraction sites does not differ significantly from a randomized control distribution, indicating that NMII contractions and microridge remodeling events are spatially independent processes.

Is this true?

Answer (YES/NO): NO